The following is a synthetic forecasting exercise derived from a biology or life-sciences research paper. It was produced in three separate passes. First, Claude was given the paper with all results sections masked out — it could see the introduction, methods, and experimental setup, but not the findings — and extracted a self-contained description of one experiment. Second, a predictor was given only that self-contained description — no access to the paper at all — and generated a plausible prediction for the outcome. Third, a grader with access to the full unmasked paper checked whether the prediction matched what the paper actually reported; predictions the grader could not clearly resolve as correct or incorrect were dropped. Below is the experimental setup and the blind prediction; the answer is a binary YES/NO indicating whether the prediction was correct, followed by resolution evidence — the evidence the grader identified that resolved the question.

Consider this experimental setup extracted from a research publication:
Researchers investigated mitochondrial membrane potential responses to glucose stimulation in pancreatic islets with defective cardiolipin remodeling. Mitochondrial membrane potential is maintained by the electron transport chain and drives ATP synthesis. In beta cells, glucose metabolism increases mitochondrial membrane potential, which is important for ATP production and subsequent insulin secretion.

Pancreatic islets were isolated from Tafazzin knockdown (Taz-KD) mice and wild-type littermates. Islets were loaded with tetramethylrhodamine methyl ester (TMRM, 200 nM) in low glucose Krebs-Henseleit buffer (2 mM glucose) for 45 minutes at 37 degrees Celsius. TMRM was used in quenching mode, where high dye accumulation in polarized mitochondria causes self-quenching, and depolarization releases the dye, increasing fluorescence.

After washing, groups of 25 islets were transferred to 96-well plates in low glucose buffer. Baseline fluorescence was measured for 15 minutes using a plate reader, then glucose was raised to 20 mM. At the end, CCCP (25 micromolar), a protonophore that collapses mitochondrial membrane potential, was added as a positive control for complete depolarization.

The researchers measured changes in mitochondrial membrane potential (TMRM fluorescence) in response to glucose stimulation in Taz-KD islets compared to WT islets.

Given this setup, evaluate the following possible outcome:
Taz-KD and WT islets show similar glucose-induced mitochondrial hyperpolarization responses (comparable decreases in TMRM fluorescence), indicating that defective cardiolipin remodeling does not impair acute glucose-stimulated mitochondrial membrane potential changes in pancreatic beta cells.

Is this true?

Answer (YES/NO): YES